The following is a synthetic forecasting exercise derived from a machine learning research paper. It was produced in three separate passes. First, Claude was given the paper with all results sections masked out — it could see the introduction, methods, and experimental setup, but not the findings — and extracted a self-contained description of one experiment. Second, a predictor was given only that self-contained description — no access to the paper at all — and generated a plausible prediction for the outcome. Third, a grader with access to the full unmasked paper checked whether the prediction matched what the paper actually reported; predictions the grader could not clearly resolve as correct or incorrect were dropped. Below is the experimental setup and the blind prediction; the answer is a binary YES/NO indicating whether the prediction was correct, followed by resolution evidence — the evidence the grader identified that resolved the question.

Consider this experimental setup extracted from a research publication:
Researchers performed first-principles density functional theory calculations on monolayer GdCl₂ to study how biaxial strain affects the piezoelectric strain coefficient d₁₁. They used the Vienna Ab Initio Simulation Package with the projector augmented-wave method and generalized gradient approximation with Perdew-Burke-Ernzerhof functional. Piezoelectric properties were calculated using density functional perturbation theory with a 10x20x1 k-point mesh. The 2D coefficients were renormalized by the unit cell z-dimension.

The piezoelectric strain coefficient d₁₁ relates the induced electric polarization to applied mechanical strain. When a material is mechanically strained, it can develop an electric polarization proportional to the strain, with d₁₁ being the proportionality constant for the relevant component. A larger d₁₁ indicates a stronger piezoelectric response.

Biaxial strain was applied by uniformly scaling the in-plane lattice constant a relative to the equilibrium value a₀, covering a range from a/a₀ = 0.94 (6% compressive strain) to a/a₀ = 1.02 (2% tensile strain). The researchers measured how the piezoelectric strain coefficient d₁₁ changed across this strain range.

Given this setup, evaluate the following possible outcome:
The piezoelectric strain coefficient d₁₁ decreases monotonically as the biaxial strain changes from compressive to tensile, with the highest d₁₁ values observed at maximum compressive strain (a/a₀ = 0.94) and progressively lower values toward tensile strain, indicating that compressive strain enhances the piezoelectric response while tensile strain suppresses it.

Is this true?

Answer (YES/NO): NO